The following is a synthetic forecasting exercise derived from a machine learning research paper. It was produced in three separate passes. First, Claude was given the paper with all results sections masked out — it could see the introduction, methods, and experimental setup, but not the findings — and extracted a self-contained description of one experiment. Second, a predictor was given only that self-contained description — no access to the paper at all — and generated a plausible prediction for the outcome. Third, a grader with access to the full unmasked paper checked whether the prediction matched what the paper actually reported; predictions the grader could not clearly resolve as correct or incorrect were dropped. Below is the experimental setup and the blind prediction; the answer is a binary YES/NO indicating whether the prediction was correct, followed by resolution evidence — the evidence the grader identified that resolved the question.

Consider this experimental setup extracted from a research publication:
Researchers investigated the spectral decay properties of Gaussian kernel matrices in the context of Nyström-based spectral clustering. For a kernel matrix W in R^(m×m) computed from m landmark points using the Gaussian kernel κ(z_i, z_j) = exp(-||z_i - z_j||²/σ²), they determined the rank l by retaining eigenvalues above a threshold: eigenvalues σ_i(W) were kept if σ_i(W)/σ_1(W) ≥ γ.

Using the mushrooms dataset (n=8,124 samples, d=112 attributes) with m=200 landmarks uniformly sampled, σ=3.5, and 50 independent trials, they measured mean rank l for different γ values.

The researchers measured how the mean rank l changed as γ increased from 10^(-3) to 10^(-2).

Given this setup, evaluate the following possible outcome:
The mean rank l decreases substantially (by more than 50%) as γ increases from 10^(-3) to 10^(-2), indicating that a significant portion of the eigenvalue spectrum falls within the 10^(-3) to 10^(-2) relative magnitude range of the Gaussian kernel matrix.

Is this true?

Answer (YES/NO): YES